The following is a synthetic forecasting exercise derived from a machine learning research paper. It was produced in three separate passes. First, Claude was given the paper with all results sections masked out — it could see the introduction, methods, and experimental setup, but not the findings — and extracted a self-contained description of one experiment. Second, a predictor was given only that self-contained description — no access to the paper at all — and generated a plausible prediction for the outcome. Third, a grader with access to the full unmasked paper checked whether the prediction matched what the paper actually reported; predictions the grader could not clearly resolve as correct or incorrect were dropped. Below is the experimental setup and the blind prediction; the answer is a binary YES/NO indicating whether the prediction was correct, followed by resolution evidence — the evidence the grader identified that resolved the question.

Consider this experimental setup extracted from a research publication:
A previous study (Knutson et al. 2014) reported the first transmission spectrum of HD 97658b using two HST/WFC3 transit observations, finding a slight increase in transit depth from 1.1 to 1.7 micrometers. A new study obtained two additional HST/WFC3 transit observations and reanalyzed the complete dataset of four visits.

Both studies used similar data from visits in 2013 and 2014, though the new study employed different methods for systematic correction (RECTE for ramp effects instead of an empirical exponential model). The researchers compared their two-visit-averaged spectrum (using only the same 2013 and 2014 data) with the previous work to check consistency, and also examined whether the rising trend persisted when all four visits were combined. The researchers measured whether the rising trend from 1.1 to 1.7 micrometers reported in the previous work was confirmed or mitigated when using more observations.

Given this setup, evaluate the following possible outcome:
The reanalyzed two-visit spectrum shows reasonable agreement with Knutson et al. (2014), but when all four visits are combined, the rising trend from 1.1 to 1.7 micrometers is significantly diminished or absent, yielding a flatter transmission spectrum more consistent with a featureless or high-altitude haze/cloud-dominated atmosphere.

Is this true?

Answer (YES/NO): YES